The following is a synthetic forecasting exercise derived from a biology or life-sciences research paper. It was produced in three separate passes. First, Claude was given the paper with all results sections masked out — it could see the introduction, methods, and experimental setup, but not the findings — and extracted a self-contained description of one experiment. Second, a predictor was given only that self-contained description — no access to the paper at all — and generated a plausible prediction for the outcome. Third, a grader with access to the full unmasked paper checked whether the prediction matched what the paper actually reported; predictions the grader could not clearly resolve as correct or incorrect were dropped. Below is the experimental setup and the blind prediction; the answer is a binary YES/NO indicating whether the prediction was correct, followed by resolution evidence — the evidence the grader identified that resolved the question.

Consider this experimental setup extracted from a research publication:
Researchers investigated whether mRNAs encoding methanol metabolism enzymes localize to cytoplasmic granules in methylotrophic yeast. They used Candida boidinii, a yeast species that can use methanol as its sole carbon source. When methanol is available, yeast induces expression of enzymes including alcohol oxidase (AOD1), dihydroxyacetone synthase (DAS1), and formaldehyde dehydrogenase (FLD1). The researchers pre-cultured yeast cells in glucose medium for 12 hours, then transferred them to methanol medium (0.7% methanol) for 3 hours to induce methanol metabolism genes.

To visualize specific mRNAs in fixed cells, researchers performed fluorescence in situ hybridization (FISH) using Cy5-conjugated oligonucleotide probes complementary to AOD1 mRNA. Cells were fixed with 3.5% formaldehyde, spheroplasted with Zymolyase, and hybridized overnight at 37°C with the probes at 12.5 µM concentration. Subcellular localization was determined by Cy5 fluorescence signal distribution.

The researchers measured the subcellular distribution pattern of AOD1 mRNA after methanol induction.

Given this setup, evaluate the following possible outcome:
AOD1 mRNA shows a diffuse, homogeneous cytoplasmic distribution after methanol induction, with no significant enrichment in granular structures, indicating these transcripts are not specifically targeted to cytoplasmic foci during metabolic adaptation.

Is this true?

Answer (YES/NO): NO